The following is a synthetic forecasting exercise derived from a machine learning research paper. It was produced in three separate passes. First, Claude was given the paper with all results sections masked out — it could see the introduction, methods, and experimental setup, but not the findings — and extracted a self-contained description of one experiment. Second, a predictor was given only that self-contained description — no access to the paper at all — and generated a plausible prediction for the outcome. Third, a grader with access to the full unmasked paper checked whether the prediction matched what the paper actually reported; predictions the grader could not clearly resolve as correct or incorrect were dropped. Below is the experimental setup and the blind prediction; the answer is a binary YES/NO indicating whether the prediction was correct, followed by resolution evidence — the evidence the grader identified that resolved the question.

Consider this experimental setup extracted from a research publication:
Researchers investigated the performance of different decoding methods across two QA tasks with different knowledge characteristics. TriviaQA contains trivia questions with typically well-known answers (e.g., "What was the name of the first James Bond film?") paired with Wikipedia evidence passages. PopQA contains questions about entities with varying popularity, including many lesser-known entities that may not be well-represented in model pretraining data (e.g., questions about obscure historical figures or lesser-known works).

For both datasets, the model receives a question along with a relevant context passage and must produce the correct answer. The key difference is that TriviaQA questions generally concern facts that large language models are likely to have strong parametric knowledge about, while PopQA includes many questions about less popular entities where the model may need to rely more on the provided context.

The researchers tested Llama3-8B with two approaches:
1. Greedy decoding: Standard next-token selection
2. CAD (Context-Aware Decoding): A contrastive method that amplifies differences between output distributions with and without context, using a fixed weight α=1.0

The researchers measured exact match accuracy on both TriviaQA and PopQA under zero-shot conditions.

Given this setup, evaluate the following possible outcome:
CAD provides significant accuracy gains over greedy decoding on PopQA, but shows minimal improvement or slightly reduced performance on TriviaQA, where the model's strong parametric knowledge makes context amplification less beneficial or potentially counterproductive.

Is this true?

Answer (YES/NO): NO